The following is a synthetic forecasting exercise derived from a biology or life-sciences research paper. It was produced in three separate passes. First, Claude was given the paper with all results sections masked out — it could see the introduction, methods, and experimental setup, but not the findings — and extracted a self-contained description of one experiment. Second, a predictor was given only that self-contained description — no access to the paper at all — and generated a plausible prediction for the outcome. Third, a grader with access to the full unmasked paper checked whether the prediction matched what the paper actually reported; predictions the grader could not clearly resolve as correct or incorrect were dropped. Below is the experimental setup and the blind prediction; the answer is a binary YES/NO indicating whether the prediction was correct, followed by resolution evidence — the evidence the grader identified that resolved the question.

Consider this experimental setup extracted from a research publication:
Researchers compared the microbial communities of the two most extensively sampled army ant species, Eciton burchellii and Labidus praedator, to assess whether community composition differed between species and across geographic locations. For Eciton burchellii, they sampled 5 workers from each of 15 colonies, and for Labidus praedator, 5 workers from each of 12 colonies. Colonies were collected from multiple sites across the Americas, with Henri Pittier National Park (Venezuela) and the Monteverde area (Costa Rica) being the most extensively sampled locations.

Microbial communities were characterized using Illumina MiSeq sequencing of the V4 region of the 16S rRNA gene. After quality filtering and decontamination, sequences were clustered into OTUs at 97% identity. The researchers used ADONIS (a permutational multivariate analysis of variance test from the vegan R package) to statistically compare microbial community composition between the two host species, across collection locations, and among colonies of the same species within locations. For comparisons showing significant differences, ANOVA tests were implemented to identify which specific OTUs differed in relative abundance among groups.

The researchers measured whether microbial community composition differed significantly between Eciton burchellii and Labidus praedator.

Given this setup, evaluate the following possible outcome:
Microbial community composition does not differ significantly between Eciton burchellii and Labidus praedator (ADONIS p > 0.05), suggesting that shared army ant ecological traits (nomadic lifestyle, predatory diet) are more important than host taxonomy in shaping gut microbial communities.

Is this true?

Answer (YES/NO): NO